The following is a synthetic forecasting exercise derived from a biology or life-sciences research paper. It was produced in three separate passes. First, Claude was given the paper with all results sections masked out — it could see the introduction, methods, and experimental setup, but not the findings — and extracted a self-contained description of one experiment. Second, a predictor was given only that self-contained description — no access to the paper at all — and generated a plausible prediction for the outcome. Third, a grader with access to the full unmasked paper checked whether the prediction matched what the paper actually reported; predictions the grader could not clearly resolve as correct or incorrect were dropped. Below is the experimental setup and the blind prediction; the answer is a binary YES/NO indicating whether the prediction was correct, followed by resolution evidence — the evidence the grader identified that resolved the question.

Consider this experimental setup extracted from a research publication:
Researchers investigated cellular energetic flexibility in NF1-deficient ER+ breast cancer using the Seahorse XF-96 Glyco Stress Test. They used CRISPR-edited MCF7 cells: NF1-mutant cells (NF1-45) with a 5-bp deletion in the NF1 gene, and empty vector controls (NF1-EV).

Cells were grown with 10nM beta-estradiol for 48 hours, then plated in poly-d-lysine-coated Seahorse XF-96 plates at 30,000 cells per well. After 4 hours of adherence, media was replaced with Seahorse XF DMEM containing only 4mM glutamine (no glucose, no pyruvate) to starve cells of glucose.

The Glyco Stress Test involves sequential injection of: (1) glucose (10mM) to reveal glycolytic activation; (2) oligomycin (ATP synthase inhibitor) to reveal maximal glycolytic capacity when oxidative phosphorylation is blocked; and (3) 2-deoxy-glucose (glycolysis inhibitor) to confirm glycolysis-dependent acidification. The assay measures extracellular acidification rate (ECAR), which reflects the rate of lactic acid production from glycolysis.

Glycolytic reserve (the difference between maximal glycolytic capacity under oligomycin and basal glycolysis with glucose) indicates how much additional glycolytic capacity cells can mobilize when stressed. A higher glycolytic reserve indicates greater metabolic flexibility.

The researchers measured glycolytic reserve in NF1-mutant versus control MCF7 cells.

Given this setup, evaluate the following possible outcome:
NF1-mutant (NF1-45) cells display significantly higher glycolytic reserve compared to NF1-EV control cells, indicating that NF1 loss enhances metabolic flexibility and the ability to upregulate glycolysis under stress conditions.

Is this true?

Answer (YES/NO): NO